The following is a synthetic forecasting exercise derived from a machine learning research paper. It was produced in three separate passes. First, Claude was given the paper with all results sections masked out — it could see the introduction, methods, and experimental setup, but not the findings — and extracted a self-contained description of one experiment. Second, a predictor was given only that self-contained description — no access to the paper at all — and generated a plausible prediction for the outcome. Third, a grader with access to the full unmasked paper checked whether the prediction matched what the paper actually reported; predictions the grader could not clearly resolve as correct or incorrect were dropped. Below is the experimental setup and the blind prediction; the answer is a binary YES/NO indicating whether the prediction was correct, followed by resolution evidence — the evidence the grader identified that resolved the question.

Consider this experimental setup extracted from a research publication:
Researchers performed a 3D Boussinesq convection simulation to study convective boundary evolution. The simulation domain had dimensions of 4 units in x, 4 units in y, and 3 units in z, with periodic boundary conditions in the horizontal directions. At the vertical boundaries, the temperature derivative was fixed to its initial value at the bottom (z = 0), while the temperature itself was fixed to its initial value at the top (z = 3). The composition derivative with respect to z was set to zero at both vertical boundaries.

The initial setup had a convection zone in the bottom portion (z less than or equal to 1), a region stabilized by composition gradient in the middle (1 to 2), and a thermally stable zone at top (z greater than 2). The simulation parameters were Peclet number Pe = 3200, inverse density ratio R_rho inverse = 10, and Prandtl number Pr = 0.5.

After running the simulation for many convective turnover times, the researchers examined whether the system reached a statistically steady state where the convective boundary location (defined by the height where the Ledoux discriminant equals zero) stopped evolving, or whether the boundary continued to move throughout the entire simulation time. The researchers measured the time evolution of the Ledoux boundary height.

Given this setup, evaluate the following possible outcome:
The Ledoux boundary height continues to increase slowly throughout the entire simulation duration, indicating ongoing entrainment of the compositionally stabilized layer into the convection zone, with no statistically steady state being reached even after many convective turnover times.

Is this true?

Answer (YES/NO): NO